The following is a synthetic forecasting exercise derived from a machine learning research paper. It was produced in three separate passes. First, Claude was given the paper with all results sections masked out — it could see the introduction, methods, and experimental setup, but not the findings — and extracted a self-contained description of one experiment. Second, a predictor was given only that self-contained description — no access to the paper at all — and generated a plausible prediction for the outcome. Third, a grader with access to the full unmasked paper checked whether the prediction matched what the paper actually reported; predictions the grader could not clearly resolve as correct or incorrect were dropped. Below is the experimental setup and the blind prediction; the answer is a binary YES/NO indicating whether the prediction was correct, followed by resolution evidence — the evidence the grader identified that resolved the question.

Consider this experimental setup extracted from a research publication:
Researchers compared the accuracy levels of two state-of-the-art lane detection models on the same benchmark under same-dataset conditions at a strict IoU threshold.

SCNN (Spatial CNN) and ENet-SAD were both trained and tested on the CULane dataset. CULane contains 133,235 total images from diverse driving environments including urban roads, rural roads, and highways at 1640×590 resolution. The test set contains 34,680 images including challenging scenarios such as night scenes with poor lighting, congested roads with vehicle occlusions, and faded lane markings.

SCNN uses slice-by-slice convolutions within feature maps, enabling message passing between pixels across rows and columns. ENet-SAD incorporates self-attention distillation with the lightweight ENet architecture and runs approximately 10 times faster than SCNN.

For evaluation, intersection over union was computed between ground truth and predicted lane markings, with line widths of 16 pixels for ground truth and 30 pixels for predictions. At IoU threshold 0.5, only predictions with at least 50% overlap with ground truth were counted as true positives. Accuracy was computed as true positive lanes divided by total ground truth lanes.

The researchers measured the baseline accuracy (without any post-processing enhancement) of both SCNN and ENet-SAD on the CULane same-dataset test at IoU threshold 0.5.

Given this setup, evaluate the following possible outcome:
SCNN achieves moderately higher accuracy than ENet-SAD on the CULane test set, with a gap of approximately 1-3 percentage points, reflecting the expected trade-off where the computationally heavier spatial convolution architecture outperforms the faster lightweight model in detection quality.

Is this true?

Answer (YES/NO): NO